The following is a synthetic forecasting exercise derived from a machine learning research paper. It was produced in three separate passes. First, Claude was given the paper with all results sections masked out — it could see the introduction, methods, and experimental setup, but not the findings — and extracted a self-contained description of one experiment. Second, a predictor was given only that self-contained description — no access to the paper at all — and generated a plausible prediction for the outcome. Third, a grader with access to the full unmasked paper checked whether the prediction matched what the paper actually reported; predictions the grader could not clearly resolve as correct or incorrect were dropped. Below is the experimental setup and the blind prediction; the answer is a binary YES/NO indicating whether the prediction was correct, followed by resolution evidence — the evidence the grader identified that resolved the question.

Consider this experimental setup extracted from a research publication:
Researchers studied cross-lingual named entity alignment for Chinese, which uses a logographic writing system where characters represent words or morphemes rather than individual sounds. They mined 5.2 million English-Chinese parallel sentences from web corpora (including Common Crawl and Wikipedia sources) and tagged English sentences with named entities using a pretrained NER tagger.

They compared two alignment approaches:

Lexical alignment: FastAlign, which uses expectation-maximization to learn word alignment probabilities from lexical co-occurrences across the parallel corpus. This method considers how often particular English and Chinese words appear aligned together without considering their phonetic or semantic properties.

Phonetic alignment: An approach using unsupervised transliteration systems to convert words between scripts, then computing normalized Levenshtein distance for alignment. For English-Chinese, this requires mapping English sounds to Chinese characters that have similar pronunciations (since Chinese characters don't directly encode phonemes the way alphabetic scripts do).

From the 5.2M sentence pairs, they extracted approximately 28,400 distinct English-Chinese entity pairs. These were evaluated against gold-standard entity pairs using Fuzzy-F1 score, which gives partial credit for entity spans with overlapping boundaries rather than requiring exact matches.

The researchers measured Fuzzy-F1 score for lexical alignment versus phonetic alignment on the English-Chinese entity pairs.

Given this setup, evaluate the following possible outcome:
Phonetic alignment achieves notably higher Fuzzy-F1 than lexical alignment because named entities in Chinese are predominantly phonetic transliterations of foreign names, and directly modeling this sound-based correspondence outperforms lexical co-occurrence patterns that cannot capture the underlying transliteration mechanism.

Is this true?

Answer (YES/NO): NO